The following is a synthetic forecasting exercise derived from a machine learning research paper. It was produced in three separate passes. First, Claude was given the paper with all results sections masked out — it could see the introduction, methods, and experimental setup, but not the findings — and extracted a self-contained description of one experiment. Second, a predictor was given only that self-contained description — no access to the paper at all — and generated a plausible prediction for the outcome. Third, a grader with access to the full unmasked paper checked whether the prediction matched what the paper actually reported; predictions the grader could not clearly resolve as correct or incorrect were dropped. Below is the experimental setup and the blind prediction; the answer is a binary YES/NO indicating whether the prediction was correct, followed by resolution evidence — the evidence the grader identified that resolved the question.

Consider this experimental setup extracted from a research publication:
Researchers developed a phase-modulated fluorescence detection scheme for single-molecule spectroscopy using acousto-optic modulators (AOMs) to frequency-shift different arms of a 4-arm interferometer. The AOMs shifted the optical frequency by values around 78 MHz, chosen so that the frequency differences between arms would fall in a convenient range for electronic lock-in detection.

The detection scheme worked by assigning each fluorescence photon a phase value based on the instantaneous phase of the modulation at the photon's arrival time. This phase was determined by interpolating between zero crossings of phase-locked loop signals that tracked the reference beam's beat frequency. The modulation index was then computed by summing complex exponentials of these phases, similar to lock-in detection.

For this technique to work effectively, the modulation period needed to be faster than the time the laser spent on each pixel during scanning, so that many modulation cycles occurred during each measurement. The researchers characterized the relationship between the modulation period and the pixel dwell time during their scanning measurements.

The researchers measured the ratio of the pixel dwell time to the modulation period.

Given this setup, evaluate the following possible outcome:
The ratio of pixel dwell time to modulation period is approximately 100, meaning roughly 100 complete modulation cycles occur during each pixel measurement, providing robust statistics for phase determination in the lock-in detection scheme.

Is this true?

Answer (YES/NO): YES